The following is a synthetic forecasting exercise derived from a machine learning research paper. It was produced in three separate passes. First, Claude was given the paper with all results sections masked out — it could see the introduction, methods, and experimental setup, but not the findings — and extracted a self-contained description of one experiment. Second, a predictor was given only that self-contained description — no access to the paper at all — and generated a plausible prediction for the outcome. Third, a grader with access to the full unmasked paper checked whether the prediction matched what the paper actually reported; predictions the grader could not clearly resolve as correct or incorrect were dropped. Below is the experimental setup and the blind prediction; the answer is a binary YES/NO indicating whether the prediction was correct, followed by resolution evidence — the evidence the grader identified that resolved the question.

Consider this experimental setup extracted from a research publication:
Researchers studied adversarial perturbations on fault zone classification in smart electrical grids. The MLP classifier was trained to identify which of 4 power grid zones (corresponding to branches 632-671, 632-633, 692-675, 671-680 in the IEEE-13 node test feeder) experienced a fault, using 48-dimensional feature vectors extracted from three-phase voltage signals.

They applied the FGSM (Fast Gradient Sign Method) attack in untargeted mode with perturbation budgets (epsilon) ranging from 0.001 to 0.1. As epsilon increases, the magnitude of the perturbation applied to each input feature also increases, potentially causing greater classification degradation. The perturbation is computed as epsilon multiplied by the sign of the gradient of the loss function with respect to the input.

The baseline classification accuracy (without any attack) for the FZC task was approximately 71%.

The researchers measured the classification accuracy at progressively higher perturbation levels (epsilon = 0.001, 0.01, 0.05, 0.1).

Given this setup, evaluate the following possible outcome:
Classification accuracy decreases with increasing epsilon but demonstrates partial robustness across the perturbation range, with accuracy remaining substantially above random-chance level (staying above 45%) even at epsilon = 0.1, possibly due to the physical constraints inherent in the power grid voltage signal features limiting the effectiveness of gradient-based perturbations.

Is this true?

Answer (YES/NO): NO